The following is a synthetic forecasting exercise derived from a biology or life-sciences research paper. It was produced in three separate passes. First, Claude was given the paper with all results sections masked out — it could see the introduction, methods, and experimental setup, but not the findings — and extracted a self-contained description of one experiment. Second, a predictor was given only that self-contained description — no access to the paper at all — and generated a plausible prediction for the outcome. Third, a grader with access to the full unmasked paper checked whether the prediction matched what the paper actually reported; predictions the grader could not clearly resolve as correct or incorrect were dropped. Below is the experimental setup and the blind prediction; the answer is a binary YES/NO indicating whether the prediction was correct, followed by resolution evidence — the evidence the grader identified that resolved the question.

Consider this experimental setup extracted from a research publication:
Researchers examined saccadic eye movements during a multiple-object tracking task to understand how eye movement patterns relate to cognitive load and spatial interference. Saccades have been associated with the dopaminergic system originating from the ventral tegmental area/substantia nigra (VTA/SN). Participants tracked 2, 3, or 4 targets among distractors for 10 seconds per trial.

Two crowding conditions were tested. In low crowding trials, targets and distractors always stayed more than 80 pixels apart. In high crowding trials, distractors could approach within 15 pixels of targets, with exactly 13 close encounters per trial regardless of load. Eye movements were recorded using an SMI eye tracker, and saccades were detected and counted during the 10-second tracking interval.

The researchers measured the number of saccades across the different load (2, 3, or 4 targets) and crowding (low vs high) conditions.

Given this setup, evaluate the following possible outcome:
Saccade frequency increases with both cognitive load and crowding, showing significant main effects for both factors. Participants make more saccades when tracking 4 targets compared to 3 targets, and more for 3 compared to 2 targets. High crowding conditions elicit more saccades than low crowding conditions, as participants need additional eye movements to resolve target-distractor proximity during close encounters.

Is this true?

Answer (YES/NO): YES